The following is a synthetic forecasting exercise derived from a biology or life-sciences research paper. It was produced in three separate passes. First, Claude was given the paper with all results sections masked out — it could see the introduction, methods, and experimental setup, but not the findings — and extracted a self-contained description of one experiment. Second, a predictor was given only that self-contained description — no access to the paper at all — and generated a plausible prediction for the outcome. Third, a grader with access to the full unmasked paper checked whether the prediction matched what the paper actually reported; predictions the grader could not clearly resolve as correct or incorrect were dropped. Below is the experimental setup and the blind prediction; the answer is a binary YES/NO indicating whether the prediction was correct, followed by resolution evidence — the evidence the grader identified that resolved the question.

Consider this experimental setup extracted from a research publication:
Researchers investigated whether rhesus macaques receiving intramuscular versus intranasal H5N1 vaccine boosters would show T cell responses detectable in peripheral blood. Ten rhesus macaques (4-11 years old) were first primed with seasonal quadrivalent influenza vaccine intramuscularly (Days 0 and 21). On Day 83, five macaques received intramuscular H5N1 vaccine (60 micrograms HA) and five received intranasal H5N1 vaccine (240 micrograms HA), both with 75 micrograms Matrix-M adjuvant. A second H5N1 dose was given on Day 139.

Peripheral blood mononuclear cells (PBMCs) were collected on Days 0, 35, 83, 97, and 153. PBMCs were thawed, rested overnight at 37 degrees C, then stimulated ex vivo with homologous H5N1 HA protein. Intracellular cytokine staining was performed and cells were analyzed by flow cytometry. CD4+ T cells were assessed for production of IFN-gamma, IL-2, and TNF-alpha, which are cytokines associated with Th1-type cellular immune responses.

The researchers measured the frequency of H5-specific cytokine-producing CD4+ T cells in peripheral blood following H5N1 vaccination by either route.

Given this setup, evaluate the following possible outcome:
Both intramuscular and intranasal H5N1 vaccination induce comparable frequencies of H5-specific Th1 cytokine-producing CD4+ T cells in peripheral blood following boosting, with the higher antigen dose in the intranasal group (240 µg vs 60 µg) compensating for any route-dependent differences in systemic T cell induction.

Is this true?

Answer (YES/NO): NO